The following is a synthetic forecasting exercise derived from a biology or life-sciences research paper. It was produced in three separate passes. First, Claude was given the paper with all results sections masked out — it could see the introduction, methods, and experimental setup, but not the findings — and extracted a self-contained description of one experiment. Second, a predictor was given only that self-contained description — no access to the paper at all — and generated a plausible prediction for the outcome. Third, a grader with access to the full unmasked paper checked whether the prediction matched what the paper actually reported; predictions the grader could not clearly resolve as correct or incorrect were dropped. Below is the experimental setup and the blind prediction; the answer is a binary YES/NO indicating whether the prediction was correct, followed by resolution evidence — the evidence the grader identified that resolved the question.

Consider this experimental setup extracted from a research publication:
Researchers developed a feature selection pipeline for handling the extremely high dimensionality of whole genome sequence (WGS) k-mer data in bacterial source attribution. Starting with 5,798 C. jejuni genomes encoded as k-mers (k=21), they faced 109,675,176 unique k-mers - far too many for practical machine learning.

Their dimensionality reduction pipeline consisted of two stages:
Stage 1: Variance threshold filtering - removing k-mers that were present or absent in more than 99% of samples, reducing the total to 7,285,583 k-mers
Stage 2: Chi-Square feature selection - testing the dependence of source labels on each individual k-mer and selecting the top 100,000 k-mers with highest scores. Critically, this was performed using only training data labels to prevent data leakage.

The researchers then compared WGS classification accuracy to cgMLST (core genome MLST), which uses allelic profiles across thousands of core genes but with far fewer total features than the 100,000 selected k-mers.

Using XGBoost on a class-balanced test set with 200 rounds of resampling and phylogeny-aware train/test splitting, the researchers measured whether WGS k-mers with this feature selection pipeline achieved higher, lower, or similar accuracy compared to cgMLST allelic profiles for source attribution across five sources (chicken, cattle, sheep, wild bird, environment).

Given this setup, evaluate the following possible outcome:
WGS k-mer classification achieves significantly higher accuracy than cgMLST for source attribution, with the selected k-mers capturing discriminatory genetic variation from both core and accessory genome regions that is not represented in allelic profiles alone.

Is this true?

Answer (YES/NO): NO